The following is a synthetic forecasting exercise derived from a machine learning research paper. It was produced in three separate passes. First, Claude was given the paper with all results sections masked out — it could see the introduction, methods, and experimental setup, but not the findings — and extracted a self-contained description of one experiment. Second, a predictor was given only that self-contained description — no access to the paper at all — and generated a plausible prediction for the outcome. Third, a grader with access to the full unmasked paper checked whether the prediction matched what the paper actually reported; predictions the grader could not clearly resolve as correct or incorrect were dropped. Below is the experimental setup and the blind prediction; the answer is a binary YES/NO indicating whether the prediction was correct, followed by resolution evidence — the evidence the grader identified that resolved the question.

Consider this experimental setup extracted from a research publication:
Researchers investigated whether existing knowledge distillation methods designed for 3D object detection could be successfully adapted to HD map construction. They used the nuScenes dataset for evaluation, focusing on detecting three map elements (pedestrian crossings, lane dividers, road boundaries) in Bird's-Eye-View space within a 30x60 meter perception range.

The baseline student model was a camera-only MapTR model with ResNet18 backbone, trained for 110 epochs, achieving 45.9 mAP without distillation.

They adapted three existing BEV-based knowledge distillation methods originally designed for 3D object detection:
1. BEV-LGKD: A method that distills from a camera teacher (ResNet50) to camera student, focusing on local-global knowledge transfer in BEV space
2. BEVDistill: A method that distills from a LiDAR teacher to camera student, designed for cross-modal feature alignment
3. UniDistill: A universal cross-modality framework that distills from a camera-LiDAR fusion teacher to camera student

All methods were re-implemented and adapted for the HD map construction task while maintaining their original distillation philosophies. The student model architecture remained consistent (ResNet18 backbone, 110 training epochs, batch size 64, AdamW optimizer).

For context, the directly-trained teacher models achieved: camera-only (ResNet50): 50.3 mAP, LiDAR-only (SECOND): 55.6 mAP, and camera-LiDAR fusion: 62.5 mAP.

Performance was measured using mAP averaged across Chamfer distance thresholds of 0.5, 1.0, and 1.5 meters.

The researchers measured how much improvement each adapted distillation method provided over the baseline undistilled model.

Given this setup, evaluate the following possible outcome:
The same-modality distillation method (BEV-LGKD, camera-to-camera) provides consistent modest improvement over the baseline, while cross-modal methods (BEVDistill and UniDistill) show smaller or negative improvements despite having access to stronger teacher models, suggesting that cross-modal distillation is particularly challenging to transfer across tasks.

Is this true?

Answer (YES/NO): NO